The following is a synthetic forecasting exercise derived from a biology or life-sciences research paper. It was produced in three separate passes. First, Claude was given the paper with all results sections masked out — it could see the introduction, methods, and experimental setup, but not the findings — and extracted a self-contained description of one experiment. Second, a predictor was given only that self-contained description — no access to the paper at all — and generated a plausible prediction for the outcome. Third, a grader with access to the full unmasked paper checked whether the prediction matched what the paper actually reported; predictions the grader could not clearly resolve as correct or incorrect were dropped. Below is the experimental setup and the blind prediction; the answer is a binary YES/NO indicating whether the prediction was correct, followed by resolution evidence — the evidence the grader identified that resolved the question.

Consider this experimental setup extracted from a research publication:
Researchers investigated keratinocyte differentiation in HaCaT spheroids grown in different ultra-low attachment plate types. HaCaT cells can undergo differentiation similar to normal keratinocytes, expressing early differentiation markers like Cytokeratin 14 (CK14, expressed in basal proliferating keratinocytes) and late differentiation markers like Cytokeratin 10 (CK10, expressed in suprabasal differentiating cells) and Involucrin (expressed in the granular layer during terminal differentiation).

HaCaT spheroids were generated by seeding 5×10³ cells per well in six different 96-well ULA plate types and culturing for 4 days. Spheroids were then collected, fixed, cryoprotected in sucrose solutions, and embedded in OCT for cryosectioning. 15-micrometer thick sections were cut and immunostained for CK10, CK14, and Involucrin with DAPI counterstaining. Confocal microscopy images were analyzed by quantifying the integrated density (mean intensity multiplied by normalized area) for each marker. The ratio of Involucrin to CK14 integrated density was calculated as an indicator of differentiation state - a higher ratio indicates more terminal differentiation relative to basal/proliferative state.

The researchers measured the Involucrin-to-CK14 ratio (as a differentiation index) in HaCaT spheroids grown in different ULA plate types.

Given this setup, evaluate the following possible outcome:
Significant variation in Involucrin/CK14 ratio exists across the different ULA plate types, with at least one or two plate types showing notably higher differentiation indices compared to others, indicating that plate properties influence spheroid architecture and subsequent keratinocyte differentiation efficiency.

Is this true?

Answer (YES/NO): YES